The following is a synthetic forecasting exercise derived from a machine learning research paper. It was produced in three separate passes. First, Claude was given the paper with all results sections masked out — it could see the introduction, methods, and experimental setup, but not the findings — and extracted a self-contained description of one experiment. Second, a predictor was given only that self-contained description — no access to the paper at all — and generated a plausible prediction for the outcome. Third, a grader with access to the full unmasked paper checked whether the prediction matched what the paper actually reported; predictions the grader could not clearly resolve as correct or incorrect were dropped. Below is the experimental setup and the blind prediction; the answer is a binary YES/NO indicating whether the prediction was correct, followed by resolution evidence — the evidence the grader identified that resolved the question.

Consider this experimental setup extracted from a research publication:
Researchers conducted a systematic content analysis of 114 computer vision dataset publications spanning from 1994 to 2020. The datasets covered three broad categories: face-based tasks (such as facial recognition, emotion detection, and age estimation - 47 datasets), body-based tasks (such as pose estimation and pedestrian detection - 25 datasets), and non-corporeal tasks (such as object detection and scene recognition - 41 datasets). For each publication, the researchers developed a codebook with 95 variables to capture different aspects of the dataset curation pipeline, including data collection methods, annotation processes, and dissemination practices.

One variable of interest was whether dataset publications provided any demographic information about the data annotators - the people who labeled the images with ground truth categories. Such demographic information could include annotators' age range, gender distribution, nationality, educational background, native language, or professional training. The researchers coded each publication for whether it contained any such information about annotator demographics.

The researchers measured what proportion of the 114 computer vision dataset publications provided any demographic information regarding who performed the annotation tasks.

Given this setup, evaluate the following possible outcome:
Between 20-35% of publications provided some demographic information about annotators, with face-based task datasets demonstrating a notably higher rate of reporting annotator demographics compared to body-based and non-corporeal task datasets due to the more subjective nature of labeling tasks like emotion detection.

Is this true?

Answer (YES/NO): NO